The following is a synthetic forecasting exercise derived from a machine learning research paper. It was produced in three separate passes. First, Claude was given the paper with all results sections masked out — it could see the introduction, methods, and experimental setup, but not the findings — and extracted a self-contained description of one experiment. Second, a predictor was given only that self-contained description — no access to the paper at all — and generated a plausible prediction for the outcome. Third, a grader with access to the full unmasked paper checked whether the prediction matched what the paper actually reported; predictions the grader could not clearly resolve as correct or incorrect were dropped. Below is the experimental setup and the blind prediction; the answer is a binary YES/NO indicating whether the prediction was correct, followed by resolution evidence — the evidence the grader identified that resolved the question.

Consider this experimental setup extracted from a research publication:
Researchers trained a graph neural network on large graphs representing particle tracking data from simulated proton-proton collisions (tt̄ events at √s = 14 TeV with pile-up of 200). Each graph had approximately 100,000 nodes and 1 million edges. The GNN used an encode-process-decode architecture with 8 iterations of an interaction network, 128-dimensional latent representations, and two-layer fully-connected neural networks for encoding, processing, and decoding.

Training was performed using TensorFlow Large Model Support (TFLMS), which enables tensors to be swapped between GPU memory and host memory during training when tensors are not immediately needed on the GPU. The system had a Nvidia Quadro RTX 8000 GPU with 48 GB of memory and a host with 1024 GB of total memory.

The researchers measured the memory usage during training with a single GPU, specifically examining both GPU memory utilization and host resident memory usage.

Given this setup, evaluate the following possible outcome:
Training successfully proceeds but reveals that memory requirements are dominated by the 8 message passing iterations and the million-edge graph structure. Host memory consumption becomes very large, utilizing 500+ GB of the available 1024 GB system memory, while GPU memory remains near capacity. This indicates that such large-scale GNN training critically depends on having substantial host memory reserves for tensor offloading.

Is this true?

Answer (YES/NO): NO